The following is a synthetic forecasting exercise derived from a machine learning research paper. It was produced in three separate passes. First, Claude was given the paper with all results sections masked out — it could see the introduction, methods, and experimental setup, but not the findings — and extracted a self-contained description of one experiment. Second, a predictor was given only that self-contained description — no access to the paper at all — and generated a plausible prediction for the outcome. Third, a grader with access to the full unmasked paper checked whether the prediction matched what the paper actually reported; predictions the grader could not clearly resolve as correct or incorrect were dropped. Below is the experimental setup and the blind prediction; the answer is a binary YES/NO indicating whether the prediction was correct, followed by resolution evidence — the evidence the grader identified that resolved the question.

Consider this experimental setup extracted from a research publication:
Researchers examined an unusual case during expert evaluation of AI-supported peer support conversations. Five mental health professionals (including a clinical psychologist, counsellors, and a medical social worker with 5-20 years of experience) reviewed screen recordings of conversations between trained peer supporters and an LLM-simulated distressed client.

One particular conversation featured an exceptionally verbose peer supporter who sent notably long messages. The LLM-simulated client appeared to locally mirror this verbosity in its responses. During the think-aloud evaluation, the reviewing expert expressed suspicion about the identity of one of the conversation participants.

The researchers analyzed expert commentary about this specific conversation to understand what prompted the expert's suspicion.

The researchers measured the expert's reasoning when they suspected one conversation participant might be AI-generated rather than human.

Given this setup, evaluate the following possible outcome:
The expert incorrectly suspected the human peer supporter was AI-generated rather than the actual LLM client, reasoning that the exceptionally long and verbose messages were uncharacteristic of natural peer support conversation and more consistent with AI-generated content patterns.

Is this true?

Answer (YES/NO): NO